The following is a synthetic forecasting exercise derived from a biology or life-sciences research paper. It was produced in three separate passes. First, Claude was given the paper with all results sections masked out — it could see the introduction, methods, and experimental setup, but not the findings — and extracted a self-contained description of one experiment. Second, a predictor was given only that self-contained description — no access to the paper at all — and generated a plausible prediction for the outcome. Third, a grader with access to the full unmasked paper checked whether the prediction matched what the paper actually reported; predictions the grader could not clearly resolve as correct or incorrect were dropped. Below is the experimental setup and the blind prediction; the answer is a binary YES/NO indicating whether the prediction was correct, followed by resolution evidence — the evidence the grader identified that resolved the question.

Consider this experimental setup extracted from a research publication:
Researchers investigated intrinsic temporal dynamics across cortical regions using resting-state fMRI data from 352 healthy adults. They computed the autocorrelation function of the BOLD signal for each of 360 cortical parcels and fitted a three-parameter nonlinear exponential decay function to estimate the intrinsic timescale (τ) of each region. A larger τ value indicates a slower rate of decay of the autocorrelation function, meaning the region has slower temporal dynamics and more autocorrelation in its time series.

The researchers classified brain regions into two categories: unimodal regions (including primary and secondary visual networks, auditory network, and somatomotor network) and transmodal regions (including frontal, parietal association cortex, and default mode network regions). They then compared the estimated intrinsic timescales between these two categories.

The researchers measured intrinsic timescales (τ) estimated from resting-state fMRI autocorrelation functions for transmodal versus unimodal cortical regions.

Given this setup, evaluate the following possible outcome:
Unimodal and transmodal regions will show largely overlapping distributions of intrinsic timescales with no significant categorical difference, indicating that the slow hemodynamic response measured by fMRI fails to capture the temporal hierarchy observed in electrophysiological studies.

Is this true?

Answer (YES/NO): NO